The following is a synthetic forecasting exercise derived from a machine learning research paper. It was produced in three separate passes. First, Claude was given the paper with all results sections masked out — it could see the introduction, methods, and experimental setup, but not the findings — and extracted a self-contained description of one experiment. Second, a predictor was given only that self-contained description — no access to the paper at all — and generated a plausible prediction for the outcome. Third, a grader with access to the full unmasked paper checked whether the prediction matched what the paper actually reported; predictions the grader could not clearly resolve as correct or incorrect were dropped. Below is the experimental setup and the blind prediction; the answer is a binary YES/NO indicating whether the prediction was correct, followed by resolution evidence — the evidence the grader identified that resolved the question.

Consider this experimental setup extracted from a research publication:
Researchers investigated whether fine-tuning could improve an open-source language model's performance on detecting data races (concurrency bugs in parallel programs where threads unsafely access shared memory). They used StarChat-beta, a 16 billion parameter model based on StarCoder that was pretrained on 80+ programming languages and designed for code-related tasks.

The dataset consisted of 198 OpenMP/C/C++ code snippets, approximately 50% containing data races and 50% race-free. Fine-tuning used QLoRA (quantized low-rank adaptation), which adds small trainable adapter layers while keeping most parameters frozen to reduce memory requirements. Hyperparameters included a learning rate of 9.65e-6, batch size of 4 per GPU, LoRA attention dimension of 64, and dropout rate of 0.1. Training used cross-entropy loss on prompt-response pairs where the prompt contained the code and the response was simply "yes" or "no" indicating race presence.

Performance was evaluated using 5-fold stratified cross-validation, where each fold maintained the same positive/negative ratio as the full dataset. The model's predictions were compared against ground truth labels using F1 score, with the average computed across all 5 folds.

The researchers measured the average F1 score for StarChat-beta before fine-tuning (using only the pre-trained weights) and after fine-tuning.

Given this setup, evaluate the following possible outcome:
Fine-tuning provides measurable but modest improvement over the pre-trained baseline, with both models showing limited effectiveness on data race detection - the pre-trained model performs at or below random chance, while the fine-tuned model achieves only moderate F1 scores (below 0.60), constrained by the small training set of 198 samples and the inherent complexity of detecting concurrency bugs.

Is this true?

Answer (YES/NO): NO